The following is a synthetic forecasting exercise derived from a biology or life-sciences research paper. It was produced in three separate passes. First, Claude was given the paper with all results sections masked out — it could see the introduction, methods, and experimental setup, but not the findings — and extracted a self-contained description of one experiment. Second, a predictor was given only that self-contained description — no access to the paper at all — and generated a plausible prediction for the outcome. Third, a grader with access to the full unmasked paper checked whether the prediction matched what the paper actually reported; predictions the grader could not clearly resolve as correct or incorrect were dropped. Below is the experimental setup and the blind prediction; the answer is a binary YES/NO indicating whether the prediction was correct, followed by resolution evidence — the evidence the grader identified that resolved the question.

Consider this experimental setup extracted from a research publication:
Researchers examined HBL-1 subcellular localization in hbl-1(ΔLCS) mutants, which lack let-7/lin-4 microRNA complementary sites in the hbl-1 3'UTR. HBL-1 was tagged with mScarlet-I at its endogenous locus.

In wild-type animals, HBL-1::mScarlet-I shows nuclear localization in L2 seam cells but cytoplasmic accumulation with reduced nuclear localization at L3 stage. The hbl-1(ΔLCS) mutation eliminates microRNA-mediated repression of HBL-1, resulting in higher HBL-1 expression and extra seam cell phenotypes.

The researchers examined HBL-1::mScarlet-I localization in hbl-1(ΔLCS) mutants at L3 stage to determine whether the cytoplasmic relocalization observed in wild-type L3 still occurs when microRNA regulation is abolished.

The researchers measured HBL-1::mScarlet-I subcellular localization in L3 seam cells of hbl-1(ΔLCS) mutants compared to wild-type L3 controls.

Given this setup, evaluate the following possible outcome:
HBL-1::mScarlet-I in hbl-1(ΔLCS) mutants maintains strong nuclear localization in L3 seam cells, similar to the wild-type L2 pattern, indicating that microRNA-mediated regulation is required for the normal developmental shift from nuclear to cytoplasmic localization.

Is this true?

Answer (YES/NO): NO